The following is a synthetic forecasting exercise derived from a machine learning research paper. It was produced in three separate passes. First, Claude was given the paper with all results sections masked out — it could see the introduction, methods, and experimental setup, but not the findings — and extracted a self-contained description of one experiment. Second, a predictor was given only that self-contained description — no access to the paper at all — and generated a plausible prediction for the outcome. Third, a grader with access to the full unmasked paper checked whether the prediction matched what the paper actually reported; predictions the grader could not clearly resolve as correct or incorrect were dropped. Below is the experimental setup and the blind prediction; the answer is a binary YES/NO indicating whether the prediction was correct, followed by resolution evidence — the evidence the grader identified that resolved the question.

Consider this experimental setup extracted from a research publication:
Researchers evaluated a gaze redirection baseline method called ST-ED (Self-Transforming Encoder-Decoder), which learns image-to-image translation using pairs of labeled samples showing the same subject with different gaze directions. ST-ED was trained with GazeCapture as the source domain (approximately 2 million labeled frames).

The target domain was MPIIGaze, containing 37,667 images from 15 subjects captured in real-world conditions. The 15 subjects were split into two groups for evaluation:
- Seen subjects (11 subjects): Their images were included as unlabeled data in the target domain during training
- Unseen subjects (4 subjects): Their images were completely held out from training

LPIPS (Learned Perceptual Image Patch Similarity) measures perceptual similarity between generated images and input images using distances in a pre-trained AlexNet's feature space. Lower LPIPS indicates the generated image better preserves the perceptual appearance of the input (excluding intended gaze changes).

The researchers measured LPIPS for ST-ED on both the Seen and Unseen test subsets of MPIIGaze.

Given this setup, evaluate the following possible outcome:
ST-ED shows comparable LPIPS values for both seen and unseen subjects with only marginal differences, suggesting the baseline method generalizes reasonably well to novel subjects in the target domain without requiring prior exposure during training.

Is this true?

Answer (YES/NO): NO